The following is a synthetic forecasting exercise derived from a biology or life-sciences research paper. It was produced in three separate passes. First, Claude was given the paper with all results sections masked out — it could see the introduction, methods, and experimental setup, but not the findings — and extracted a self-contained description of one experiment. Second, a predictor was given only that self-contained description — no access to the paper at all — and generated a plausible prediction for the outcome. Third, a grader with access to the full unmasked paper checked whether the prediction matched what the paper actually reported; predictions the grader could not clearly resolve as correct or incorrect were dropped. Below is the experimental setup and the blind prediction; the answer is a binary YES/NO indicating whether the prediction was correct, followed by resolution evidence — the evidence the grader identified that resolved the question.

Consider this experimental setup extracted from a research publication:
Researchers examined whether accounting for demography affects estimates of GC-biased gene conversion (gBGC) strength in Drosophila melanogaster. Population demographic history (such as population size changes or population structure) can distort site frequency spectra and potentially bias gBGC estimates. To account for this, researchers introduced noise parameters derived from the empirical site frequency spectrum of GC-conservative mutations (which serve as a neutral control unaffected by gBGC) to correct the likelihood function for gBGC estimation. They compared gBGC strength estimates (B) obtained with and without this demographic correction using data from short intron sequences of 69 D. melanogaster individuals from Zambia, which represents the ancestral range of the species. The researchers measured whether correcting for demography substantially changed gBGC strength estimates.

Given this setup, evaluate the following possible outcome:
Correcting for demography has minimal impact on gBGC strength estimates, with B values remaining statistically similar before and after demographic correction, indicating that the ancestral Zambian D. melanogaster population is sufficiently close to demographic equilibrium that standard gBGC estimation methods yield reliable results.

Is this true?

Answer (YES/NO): YES